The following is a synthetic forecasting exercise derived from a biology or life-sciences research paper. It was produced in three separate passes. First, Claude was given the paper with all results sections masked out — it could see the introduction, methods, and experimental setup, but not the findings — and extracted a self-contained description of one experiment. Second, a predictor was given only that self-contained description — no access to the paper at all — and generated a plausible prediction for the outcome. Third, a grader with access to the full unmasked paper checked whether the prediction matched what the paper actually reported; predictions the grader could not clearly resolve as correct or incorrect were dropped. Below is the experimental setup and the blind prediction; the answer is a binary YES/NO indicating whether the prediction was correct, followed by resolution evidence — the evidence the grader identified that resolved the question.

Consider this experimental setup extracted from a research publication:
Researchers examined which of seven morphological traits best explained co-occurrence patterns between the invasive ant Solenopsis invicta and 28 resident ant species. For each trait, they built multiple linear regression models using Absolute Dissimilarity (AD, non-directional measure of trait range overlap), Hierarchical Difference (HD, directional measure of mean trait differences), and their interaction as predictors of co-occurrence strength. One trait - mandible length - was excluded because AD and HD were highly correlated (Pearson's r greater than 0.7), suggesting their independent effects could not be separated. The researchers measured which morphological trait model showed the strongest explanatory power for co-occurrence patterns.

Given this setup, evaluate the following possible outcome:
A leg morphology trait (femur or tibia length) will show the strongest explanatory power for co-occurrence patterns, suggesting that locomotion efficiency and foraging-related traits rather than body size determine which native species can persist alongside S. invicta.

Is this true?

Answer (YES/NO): NO